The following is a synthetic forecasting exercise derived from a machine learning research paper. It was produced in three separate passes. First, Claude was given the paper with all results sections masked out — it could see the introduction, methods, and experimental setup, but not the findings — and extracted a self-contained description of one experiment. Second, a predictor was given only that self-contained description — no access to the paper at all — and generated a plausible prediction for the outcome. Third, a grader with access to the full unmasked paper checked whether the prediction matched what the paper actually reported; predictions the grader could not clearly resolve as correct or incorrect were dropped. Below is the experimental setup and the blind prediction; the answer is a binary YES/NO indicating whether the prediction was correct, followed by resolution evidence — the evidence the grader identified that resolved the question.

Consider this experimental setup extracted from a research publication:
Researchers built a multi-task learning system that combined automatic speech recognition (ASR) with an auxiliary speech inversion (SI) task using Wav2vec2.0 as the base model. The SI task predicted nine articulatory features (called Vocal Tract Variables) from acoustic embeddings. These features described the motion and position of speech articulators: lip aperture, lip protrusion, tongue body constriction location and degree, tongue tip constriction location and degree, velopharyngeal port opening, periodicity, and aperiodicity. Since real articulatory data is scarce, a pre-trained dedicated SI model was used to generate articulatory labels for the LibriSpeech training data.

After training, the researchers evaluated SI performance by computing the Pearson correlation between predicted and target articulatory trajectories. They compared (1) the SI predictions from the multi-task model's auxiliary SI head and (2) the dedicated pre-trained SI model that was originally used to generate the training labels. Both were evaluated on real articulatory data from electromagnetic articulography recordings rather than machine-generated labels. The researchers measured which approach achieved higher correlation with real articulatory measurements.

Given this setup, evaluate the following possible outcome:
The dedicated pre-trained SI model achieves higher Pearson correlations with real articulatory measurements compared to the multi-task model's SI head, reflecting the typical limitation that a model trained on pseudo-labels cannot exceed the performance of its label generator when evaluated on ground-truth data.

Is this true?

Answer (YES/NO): YES